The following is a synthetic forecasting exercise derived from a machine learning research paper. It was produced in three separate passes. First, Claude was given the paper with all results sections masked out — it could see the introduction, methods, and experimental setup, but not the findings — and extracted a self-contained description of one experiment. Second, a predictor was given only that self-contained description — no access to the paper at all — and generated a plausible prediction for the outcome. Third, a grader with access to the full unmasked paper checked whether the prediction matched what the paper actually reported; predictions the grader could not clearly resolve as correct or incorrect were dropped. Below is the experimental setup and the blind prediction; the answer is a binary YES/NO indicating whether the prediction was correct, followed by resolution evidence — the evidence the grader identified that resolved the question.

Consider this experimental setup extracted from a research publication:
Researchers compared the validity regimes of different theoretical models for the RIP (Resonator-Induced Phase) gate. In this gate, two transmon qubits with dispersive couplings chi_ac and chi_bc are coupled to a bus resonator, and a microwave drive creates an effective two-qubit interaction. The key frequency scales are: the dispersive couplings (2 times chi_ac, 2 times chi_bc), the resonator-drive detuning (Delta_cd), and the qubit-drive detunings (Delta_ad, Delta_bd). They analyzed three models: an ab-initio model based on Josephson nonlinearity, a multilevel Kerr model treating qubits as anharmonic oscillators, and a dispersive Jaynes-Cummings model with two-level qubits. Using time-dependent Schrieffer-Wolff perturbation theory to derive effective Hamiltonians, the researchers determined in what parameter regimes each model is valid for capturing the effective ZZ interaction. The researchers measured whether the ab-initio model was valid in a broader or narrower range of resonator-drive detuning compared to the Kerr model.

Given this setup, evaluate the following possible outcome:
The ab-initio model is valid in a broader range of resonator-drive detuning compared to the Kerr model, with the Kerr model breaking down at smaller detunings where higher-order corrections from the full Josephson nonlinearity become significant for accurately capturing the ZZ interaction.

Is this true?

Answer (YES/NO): NO